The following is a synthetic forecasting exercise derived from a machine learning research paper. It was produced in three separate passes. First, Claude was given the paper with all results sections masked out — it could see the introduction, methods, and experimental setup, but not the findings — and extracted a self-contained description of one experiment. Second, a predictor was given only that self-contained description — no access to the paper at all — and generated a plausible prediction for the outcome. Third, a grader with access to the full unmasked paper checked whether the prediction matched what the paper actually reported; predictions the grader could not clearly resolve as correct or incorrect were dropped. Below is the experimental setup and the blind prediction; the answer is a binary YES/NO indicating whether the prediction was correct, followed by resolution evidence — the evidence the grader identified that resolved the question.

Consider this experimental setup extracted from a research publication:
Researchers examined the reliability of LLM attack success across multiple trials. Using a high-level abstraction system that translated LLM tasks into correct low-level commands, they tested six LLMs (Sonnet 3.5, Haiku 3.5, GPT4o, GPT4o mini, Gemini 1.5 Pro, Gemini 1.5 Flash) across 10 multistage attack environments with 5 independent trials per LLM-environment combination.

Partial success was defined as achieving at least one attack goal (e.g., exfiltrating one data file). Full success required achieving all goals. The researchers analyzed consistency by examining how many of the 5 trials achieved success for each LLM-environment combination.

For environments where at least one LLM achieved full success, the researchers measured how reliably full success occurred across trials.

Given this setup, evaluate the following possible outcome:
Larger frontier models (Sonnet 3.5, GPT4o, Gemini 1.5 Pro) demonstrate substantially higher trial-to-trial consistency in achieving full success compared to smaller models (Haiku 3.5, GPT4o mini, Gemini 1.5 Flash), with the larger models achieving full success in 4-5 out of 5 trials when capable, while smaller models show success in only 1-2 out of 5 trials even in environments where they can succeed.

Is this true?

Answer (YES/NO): NO